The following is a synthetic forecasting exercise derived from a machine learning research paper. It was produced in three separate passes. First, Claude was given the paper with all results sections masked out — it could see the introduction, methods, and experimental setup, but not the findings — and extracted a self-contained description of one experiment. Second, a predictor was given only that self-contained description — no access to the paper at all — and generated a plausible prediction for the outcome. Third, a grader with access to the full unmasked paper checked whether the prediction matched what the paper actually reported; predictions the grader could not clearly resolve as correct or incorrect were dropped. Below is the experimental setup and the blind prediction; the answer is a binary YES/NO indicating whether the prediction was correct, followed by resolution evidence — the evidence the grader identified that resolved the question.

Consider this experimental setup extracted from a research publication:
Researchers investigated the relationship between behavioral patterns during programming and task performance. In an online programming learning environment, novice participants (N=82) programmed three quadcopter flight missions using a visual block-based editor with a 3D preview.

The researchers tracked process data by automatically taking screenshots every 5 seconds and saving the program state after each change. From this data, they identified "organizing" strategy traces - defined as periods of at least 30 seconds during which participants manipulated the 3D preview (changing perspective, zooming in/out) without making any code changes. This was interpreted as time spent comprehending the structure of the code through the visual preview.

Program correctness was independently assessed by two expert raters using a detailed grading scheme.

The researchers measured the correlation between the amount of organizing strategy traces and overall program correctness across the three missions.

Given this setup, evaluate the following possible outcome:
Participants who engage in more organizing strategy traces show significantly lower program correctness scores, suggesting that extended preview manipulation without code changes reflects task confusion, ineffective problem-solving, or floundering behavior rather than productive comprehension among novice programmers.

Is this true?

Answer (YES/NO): NO